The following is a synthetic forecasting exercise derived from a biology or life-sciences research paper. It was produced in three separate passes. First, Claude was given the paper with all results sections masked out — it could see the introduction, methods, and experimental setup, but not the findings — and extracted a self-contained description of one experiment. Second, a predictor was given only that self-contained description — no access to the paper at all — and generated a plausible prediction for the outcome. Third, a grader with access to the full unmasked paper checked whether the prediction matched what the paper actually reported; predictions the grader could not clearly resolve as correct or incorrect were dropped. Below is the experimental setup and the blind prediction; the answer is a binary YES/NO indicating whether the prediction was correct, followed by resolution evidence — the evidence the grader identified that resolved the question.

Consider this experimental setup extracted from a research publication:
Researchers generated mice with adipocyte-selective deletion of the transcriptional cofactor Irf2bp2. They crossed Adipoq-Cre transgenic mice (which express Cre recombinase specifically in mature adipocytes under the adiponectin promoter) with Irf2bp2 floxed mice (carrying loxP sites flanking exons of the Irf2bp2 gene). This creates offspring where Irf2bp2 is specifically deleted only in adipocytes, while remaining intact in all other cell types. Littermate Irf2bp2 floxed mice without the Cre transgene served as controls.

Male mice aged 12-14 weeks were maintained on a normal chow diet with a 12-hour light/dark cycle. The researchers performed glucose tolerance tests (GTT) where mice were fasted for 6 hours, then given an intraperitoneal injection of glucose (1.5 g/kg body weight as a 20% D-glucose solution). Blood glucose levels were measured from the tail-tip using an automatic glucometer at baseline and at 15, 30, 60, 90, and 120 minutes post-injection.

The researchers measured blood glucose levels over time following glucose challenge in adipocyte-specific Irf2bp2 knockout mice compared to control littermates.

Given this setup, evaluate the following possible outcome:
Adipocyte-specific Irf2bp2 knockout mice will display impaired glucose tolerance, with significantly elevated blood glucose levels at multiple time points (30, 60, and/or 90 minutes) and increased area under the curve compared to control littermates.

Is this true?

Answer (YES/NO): YES